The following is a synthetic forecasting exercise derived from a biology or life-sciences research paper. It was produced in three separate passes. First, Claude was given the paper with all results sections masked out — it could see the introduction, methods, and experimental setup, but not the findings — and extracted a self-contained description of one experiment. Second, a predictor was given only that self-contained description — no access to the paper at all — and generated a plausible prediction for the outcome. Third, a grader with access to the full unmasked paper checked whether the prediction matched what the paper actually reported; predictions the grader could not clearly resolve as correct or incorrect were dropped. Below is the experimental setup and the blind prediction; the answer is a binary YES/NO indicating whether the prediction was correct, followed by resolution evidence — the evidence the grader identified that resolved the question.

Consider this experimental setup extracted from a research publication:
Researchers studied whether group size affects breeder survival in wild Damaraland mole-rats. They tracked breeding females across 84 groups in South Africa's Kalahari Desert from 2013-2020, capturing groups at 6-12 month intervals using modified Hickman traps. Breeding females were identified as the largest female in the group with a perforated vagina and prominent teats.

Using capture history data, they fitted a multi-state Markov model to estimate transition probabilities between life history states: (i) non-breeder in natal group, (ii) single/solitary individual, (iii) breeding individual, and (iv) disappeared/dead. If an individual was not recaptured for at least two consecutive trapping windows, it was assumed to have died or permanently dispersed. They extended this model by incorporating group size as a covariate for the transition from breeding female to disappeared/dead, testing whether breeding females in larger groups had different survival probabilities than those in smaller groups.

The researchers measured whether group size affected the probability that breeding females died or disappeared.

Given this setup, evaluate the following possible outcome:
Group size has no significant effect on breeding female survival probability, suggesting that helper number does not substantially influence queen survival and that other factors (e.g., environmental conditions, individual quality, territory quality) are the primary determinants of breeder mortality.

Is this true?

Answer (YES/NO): YES